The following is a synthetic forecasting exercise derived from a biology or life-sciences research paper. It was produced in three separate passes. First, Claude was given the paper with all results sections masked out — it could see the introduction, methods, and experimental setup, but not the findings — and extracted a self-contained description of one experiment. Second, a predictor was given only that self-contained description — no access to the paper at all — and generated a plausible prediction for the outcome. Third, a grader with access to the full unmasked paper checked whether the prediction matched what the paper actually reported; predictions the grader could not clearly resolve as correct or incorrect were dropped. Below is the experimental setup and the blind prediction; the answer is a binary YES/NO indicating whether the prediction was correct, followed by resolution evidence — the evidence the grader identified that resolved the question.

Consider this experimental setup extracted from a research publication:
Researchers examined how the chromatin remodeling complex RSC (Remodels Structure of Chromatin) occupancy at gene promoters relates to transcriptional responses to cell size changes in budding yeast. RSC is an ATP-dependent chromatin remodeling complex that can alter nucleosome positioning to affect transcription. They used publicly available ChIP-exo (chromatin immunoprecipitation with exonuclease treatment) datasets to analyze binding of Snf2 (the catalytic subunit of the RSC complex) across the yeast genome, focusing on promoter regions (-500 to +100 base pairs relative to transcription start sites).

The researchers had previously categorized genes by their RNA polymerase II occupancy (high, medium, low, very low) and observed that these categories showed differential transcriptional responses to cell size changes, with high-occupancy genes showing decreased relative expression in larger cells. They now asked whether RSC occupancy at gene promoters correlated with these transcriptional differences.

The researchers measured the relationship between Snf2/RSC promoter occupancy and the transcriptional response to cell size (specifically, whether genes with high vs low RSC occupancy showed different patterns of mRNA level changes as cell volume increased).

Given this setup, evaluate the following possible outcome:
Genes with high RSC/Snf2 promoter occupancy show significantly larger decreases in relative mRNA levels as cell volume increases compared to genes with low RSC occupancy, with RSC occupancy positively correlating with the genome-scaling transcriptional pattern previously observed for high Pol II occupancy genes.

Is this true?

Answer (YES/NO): NO